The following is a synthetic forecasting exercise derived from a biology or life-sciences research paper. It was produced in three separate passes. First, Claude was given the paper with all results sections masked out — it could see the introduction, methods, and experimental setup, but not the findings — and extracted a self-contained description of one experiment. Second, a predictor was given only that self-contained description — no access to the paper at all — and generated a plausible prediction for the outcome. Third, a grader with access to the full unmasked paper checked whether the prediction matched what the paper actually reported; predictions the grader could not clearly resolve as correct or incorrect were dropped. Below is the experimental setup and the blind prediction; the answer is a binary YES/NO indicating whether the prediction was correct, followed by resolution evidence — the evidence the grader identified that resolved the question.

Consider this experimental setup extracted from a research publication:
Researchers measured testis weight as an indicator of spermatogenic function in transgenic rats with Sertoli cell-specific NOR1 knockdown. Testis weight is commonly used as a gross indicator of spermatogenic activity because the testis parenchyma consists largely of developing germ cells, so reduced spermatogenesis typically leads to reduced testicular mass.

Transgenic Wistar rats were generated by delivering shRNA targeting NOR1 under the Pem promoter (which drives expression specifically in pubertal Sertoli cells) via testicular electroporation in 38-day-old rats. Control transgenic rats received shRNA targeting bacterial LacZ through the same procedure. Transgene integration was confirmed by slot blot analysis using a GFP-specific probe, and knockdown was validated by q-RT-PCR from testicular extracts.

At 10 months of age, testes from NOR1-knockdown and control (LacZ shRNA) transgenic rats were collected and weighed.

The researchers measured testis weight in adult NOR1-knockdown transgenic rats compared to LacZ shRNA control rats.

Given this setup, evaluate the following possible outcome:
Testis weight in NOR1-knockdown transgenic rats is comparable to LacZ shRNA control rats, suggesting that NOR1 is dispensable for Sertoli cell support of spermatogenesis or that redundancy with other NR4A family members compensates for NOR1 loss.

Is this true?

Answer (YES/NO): NO